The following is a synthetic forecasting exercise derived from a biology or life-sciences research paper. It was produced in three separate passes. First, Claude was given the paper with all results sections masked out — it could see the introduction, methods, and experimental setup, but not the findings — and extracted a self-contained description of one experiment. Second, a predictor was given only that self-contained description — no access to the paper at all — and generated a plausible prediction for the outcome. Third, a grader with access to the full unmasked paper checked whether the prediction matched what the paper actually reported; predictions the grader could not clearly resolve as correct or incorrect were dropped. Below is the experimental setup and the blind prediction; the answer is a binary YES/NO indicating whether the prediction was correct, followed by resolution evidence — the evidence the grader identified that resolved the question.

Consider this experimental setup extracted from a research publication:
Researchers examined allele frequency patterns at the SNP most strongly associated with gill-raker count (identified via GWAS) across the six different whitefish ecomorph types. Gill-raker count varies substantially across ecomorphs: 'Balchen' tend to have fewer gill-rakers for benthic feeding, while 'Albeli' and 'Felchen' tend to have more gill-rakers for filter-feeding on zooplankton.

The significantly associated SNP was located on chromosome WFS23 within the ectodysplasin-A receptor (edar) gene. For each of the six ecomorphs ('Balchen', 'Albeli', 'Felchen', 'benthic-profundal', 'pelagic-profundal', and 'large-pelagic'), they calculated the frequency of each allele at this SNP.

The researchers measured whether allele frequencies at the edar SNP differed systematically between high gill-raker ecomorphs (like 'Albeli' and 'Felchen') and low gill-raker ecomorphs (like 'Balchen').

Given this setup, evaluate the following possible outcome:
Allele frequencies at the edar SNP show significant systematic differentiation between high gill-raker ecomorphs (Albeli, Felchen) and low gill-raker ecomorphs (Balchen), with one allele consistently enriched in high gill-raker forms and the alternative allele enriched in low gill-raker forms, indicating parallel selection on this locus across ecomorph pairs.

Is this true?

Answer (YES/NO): YES